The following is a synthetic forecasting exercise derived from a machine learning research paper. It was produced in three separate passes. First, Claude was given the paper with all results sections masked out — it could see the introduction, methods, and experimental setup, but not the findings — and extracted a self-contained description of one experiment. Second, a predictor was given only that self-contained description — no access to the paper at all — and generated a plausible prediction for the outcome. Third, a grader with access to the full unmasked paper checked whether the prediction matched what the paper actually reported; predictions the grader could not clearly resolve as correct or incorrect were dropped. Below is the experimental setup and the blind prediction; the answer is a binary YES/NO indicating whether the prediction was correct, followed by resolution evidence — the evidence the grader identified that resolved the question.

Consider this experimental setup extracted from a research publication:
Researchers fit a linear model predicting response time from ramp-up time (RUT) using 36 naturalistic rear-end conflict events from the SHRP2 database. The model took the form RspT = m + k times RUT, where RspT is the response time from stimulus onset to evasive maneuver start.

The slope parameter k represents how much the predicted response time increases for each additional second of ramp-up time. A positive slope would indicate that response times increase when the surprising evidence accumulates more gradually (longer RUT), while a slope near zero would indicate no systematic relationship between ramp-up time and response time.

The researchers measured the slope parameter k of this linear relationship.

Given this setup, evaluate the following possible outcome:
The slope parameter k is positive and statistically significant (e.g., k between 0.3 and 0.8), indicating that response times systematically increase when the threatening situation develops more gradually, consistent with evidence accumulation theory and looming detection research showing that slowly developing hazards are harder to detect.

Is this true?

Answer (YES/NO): YES